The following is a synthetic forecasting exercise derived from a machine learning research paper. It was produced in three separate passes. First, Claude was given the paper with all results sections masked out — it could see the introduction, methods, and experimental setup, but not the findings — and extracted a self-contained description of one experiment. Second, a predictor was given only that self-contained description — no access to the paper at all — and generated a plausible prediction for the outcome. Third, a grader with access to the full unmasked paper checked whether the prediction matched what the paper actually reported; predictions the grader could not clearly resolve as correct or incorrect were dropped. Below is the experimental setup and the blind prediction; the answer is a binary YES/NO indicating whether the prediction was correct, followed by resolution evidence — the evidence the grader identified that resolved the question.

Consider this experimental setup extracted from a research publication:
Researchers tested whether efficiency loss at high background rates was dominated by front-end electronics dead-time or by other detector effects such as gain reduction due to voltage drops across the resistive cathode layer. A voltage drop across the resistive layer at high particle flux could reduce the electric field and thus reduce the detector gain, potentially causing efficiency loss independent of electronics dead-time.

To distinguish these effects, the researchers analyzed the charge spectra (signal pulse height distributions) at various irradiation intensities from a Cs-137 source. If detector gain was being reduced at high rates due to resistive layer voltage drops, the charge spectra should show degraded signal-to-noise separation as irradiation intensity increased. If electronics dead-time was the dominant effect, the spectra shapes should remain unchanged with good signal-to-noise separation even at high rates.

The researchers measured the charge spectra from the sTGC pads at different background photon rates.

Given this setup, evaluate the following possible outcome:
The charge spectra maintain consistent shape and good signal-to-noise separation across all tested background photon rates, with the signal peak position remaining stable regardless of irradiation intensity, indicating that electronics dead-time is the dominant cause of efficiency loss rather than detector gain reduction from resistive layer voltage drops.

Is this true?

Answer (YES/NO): YES